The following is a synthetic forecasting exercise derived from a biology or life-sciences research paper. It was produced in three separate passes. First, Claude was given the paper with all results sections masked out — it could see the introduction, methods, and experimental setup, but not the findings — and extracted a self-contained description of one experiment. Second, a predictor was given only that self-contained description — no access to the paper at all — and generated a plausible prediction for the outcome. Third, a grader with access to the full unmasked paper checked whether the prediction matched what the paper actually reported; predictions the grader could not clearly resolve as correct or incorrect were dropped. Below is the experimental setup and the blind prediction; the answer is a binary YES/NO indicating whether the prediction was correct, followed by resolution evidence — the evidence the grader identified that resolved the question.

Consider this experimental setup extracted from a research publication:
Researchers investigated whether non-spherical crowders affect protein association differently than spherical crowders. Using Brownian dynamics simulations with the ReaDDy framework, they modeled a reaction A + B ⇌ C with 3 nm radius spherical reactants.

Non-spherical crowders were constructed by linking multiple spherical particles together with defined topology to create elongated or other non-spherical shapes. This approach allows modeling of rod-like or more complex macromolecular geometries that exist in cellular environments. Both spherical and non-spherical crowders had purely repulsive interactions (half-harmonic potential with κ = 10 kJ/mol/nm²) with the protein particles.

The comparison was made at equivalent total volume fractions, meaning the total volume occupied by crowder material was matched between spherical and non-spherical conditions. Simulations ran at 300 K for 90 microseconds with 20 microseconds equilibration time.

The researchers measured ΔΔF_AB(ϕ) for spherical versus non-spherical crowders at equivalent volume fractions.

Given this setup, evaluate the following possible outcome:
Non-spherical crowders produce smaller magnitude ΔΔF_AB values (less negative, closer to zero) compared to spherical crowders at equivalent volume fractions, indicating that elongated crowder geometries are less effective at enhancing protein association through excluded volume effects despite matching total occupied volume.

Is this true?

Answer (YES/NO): YES